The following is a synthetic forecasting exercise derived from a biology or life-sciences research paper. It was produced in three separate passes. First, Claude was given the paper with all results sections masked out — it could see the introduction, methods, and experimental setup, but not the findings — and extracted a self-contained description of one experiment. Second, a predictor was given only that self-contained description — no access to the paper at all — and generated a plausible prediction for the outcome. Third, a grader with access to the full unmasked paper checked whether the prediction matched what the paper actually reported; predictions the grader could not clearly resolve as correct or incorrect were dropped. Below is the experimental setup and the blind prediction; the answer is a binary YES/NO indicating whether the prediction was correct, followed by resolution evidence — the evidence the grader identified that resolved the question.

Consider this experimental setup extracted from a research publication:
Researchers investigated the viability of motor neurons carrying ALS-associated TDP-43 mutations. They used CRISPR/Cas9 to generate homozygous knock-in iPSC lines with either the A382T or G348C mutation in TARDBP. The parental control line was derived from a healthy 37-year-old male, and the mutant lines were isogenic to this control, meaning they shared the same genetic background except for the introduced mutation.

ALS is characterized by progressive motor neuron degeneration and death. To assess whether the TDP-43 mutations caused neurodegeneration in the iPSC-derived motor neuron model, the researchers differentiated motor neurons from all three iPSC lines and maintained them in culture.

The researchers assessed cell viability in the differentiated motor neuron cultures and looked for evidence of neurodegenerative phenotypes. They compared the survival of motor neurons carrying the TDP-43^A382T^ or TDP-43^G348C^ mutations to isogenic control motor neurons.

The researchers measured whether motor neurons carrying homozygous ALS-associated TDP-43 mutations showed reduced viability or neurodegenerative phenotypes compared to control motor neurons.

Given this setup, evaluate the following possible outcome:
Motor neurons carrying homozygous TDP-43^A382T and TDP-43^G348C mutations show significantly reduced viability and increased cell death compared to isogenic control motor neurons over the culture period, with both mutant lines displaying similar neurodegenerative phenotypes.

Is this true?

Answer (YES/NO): NO